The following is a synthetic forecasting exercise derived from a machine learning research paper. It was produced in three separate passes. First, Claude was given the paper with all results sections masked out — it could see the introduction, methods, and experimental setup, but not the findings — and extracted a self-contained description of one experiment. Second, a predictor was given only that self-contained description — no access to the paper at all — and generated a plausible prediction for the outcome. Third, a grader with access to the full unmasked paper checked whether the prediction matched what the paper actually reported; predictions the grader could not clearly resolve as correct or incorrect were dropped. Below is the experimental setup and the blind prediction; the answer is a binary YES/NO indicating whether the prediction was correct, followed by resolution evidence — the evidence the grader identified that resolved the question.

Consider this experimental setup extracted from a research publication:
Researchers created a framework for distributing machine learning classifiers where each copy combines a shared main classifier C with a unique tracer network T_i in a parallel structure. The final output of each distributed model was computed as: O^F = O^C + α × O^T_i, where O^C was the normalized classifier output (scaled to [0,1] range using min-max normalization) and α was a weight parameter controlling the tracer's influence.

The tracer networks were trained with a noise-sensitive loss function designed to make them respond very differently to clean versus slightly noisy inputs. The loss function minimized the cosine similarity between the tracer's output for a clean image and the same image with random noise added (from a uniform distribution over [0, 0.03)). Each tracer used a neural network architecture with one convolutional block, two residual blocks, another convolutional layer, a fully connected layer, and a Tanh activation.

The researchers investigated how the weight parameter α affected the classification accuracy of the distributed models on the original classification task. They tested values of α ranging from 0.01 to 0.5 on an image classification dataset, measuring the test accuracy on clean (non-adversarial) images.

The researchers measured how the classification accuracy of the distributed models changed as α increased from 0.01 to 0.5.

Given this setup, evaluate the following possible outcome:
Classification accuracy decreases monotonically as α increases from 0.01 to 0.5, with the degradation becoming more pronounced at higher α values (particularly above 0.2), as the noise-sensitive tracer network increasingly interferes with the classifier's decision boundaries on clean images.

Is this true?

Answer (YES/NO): NO